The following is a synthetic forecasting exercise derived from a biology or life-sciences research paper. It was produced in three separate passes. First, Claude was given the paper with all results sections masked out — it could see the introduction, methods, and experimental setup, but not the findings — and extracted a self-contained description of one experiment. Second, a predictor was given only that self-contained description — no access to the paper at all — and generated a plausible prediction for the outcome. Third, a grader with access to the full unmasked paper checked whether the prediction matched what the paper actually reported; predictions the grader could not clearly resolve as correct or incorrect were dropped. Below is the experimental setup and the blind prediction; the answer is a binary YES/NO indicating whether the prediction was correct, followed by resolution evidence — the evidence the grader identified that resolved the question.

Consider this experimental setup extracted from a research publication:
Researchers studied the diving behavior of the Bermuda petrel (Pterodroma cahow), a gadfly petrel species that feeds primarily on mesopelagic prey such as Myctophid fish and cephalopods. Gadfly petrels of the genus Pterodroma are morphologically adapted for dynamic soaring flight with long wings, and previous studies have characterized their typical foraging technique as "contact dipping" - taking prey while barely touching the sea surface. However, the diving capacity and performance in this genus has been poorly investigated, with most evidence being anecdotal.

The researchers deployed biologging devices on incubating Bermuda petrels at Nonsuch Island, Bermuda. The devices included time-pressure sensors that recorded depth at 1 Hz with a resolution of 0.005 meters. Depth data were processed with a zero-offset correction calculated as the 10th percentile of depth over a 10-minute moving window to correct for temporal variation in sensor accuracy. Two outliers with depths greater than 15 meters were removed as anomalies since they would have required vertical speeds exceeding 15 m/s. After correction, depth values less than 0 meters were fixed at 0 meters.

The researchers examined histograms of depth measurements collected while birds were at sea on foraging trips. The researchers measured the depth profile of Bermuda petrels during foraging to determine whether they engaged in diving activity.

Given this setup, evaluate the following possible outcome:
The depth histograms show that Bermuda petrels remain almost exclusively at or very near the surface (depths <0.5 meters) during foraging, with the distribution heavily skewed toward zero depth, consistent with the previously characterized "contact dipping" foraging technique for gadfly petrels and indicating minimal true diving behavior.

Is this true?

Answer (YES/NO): YES